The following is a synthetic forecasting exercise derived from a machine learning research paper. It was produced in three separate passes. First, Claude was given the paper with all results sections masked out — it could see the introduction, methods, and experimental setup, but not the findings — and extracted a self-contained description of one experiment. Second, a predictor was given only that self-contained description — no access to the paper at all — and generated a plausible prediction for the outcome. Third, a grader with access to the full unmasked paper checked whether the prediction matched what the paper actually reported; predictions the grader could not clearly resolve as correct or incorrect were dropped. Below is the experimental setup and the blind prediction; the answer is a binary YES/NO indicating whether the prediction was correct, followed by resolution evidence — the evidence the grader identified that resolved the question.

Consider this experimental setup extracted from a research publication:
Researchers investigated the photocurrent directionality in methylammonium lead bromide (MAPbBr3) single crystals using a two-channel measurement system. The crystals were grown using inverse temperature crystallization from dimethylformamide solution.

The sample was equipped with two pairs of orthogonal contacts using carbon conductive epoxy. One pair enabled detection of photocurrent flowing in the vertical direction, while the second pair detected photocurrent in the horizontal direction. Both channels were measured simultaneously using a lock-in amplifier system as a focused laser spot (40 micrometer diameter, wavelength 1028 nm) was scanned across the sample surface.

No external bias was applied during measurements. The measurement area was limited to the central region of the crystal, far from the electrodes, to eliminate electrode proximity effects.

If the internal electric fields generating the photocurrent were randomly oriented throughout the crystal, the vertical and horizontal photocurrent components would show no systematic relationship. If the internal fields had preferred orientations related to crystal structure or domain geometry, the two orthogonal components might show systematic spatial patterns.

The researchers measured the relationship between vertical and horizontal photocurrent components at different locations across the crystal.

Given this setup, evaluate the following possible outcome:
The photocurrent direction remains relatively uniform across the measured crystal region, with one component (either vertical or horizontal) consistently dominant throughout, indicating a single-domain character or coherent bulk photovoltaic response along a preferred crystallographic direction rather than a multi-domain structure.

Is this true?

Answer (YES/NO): NO